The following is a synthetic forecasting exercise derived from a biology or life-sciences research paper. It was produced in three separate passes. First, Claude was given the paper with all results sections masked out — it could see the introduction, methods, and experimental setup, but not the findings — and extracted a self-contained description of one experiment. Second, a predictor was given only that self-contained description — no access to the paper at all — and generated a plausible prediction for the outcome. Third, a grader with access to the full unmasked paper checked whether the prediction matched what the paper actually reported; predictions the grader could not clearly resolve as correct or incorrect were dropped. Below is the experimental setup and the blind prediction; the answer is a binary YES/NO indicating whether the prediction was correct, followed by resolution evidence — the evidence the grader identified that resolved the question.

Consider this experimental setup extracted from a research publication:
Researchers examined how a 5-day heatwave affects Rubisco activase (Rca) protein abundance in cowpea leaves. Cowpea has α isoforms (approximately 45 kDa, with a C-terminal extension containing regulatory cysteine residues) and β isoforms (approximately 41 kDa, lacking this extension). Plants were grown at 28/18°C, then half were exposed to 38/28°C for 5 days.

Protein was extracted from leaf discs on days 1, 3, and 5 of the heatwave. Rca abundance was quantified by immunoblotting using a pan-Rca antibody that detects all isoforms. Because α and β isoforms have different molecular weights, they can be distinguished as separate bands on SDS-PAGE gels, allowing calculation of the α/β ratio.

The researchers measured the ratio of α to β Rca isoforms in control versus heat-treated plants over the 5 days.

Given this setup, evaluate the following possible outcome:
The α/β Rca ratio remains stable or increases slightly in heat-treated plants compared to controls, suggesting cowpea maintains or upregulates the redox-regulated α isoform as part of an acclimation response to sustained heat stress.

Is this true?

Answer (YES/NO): YES